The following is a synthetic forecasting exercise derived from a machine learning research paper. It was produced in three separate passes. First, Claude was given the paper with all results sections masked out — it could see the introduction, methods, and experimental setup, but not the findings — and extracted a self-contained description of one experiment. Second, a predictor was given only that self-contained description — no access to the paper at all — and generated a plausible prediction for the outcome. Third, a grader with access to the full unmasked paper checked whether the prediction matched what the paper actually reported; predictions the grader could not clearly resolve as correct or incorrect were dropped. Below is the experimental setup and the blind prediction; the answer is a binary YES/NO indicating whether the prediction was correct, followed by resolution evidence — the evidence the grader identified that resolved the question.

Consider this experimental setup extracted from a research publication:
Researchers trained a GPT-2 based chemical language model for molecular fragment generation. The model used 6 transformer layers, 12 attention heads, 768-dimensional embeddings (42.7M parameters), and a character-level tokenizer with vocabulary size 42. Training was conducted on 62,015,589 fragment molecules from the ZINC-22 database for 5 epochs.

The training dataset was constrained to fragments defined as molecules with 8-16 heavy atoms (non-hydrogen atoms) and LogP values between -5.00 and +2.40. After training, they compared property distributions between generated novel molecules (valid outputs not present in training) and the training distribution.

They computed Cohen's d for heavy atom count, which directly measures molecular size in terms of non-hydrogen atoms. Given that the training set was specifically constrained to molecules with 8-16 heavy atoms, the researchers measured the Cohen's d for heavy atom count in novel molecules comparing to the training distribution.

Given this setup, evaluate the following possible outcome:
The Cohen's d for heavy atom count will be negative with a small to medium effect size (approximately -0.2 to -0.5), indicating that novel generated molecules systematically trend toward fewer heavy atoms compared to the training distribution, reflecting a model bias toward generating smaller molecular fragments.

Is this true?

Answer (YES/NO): NO